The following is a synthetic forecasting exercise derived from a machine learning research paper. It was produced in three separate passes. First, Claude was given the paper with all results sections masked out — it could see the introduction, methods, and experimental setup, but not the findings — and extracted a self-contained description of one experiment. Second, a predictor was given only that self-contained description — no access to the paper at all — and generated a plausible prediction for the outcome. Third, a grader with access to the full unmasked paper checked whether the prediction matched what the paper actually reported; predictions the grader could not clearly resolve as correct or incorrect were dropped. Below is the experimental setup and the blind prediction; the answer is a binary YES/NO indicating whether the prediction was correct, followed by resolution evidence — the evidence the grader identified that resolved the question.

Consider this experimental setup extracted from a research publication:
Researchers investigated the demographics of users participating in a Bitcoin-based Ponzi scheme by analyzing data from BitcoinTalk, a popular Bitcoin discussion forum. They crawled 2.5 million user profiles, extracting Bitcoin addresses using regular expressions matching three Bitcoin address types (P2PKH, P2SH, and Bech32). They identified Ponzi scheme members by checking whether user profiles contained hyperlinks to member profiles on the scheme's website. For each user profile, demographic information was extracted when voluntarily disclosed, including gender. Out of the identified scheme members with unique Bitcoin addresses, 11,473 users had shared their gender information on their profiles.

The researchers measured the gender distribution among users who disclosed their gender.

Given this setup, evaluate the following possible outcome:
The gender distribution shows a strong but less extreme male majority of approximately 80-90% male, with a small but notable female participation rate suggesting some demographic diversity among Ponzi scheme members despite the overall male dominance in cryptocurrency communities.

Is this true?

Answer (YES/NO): NO